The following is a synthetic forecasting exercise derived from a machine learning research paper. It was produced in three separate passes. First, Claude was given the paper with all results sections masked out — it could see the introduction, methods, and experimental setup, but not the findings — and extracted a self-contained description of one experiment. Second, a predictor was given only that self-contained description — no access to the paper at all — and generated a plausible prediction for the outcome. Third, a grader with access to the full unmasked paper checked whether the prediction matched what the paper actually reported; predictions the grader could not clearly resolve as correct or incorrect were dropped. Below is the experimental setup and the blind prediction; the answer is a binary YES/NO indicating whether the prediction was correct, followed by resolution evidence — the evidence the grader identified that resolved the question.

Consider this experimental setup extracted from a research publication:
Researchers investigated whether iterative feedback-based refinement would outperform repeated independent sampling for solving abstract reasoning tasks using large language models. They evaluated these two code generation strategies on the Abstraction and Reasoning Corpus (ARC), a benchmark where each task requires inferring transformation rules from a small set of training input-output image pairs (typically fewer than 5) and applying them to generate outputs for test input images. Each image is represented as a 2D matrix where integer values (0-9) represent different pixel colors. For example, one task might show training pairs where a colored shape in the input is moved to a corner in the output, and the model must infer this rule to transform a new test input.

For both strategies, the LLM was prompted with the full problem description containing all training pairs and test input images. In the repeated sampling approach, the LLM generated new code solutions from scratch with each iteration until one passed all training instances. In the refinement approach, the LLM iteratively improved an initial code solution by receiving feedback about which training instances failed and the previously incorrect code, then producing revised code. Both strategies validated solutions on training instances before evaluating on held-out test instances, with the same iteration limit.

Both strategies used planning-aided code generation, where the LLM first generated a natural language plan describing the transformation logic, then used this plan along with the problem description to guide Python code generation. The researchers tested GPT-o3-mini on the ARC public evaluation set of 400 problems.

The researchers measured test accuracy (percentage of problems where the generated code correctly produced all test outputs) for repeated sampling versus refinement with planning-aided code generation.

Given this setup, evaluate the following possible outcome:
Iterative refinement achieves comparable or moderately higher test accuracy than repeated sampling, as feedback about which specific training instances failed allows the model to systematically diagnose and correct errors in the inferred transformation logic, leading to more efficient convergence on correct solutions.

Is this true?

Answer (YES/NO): NO